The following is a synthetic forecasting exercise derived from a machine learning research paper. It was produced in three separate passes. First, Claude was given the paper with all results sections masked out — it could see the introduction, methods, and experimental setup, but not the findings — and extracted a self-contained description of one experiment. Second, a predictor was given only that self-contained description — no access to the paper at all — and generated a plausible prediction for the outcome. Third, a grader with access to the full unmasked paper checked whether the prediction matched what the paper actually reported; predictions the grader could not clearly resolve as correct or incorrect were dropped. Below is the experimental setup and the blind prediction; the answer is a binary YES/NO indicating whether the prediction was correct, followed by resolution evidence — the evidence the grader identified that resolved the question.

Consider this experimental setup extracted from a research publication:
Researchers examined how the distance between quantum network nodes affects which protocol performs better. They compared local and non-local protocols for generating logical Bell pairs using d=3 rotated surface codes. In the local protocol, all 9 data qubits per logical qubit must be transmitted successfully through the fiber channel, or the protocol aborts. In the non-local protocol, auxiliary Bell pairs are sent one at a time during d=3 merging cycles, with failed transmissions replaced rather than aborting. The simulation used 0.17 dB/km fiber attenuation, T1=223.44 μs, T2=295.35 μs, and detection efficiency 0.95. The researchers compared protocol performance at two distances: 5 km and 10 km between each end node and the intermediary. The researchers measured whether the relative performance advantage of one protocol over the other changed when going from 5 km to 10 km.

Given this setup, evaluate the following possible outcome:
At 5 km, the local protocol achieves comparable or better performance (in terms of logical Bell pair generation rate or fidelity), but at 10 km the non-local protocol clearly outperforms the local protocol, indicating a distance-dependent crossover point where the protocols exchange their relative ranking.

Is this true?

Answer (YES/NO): NO